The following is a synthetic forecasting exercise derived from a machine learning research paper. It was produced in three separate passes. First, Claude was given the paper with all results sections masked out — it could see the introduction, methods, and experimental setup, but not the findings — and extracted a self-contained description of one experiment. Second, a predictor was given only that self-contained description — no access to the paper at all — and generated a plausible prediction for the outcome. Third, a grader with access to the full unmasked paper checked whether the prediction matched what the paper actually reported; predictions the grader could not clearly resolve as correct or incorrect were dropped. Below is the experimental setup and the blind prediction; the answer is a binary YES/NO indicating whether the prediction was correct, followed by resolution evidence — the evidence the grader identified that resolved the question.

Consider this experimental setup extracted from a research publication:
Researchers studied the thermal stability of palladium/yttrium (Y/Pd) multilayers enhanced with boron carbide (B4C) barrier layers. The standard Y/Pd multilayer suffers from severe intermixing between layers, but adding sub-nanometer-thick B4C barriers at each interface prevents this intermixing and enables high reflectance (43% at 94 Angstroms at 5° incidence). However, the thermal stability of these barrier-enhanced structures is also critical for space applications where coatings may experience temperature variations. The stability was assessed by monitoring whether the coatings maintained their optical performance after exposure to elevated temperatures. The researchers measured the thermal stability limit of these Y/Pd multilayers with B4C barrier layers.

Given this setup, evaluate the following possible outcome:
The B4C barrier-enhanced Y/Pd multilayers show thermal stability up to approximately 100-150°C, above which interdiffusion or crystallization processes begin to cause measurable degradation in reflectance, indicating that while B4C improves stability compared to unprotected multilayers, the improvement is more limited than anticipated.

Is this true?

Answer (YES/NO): NO